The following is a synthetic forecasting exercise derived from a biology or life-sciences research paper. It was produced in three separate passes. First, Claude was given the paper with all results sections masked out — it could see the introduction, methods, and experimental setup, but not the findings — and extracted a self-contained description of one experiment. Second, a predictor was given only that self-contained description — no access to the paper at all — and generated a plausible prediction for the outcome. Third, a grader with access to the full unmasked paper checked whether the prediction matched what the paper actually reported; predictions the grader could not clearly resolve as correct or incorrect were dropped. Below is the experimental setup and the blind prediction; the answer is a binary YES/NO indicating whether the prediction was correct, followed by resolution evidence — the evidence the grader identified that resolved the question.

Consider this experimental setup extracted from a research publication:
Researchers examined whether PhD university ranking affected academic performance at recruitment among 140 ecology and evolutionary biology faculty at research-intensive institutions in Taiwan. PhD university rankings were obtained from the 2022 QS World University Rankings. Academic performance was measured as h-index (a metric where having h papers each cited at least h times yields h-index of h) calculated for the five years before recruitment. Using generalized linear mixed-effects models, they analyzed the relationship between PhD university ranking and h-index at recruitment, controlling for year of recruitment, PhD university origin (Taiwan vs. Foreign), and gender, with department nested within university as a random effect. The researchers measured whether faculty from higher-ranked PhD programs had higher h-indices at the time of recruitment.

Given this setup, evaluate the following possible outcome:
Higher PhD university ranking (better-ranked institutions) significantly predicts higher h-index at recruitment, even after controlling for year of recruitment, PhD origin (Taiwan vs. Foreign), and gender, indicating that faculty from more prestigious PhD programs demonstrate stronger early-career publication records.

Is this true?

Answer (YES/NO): NO